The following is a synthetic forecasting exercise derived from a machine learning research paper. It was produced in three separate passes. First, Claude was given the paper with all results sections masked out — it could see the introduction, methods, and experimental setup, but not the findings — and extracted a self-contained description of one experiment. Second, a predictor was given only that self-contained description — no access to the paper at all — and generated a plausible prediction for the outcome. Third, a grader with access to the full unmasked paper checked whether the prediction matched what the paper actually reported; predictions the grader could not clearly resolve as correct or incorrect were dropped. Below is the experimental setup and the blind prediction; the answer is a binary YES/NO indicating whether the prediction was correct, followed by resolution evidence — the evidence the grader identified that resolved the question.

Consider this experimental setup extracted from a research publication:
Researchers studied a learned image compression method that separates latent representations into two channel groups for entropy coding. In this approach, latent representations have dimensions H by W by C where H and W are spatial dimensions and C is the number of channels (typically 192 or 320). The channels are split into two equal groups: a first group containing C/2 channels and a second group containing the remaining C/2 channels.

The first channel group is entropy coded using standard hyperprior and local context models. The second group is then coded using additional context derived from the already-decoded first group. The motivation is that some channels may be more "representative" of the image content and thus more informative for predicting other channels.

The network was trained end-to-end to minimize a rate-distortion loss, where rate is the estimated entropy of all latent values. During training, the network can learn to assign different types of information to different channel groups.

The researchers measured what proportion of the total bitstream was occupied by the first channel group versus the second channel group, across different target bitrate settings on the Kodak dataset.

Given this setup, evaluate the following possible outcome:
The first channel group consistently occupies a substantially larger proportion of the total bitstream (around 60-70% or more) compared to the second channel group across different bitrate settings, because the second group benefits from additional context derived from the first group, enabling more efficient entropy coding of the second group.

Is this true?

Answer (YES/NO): YES